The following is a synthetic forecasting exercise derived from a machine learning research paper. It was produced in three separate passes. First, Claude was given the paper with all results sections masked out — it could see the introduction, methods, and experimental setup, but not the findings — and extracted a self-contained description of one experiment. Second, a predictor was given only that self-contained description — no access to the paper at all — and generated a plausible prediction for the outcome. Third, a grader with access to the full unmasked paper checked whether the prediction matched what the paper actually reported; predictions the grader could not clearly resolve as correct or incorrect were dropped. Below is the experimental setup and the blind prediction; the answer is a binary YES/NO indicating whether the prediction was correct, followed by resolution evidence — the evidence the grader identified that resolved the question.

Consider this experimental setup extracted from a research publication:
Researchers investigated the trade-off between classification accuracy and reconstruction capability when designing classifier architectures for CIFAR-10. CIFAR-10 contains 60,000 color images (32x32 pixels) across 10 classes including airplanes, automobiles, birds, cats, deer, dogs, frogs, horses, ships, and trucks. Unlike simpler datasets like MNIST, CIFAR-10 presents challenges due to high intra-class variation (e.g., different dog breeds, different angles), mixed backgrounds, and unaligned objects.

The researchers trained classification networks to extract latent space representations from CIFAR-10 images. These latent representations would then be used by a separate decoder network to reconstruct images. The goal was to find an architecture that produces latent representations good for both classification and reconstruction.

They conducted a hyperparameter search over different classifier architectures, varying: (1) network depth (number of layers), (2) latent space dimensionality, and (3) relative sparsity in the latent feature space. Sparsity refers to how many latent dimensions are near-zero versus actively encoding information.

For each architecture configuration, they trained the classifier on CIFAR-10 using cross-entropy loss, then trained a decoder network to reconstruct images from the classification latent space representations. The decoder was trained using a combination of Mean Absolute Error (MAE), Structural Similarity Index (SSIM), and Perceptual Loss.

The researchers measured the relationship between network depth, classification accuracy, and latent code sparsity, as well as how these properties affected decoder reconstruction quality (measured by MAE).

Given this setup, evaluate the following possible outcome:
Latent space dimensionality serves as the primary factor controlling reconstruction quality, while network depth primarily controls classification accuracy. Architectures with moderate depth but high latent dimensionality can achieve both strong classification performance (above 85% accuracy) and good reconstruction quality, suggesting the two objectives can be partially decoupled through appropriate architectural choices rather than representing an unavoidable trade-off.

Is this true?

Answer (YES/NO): NO